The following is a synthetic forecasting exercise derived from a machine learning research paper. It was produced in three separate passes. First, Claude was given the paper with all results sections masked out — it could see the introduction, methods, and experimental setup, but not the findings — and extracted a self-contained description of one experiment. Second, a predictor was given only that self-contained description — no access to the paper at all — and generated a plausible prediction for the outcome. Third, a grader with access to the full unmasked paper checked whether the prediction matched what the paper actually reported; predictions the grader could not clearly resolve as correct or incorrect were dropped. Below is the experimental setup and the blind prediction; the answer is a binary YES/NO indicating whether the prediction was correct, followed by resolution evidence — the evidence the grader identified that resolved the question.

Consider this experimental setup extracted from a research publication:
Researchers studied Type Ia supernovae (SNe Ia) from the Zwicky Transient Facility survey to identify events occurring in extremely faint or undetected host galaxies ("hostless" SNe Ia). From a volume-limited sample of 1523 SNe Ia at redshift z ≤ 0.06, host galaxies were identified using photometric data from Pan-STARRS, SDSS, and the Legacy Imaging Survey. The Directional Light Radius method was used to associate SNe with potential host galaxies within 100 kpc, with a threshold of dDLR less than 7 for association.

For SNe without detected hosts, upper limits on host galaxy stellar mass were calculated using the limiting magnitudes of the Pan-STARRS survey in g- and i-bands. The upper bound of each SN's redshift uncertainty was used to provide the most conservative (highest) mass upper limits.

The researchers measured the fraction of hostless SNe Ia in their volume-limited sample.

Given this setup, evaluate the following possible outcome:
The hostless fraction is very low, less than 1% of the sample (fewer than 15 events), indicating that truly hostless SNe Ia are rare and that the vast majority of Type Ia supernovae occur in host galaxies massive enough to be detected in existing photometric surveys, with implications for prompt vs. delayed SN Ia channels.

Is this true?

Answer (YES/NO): YES